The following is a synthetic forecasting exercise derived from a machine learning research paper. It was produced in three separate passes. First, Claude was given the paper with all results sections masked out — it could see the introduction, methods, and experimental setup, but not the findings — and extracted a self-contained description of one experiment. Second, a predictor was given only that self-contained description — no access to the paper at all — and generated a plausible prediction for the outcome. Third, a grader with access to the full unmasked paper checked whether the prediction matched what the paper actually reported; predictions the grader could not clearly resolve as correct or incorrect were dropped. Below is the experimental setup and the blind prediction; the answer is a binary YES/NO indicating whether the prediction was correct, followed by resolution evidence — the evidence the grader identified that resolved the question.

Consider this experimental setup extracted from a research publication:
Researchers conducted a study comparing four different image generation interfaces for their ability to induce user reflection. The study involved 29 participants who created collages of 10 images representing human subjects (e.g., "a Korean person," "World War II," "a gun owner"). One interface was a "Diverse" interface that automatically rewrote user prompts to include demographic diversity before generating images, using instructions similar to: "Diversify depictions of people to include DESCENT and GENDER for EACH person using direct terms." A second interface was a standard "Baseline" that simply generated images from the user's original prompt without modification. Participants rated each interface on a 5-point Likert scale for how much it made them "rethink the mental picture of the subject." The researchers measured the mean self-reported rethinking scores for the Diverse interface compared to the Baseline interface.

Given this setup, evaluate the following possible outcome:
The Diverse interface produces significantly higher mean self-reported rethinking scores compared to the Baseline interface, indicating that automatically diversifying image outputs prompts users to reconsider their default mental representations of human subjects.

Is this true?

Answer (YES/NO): NO